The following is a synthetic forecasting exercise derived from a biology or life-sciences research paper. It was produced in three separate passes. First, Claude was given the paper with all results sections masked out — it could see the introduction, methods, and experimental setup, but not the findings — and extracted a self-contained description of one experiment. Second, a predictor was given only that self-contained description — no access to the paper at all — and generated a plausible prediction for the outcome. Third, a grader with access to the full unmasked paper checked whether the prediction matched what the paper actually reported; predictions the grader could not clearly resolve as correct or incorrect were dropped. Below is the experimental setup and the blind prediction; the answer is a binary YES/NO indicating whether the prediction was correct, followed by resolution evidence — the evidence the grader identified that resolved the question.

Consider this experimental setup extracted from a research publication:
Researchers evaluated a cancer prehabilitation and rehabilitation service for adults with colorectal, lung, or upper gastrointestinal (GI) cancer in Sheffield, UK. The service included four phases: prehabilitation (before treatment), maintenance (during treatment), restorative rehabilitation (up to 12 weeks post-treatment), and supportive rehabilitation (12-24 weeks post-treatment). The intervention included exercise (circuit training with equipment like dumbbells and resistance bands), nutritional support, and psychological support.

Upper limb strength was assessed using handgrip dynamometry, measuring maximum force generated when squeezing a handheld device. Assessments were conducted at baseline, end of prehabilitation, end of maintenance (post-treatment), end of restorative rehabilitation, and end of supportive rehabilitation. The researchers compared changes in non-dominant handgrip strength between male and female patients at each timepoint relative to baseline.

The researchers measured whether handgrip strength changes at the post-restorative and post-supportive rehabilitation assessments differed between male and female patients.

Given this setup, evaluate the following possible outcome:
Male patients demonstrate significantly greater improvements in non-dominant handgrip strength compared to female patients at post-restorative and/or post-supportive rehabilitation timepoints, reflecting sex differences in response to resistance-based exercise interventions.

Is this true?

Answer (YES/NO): NO